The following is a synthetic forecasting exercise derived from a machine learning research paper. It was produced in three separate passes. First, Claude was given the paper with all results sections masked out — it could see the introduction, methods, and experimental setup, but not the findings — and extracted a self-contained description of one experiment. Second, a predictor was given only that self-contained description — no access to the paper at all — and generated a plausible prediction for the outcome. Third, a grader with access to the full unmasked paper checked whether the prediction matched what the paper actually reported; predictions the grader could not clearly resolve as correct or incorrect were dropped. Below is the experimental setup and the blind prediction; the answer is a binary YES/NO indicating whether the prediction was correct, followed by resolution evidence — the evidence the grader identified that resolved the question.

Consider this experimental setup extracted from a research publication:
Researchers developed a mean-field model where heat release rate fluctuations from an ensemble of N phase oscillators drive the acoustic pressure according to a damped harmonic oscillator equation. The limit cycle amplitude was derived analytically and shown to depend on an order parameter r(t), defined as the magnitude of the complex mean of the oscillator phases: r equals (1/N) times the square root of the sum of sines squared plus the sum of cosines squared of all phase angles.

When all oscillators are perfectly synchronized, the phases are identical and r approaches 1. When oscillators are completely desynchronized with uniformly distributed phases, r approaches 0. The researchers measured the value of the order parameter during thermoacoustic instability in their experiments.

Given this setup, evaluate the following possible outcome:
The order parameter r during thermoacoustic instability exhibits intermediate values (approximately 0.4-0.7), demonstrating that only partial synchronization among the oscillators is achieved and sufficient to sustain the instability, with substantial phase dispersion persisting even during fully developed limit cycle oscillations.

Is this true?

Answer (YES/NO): NO